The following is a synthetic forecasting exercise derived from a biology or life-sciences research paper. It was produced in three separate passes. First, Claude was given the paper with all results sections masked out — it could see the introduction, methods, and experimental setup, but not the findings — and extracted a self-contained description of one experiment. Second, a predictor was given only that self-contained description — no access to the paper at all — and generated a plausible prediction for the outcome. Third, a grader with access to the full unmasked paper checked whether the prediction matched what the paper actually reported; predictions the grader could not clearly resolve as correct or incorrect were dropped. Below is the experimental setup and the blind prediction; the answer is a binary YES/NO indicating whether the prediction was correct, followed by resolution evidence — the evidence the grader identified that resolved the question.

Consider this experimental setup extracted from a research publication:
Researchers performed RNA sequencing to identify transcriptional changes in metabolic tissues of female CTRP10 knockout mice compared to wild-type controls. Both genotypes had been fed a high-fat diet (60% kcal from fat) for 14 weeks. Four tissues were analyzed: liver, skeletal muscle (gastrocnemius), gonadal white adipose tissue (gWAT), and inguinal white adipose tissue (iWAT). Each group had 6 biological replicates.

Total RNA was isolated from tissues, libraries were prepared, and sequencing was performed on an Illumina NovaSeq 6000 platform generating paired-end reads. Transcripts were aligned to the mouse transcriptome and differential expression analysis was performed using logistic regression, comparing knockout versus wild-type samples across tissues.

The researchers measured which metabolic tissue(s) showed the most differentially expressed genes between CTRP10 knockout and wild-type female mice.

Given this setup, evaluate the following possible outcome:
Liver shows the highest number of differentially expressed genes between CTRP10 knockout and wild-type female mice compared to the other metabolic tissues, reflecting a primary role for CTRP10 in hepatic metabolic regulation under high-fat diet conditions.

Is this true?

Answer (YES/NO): YES